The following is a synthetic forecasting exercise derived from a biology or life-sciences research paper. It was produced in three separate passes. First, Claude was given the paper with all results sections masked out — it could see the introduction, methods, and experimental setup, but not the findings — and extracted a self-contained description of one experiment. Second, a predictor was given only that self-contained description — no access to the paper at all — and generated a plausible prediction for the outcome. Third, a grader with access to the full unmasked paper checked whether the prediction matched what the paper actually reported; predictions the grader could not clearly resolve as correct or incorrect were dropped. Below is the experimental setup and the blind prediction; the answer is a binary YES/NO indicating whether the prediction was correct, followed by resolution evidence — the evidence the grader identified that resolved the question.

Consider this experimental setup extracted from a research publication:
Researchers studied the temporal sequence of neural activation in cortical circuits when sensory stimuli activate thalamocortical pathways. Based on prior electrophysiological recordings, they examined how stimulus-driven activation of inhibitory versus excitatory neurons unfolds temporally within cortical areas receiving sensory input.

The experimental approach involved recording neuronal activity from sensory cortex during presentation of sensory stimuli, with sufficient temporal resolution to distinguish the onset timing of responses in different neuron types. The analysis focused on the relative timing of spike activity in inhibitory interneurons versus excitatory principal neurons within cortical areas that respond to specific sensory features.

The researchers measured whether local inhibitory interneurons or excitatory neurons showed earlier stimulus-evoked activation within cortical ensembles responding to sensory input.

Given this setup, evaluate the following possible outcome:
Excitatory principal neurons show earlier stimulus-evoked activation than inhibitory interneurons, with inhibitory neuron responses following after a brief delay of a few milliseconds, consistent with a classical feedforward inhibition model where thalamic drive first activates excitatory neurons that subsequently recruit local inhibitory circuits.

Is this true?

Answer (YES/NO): NO